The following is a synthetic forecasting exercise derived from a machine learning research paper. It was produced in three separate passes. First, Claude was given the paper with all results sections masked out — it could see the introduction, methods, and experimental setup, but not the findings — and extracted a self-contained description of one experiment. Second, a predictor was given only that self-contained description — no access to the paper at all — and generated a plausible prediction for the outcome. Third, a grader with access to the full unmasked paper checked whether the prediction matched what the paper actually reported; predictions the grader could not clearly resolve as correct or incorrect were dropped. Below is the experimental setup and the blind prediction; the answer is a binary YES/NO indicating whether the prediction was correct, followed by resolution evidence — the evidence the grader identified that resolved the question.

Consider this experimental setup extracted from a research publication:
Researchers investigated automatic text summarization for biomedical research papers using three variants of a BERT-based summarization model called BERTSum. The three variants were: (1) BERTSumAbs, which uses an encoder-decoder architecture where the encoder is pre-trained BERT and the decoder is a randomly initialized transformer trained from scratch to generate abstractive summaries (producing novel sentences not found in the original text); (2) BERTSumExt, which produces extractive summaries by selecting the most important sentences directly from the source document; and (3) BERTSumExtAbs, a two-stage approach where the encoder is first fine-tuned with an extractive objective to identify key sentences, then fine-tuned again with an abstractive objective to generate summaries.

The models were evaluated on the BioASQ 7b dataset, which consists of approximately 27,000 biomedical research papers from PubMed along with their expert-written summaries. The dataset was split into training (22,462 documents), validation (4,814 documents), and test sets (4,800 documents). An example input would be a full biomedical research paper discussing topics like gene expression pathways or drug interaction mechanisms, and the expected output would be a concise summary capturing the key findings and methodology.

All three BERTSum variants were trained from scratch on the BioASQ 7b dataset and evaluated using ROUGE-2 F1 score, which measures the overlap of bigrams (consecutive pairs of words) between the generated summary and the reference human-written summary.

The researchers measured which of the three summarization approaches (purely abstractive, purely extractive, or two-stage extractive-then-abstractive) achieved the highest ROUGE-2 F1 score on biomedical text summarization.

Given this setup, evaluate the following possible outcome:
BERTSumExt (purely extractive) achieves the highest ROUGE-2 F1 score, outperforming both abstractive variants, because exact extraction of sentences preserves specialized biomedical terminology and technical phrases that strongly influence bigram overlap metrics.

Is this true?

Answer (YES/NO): NO